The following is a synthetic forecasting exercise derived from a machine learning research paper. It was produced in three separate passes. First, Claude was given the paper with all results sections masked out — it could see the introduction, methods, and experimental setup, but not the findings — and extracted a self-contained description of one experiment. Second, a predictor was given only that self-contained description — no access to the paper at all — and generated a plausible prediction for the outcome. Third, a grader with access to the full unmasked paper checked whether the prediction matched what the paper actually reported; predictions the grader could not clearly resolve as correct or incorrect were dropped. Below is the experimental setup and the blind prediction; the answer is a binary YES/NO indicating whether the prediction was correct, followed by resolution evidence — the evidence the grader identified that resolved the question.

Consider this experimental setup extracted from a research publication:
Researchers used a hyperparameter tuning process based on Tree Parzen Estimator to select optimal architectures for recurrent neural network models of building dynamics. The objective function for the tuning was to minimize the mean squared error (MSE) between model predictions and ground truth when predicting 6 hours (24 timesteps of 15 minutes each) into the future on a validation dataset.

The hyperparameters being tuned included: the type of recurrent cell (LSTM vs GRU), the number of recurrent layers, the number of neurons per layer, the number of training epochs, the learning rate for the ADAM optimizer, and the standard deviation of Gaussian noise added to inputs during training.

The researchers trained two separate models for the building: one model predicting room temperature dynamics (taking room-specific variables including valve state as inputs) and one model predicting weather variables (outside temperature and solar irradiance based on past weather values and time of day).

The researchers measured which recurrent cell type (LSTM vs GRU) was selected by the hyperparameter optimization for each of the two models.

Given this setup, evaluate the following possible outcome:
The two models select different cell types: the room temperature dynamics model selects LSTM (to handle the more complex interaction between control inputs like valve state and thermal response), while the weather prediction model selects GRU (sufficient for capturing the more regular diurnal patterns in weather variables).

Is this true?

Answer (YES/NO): YES